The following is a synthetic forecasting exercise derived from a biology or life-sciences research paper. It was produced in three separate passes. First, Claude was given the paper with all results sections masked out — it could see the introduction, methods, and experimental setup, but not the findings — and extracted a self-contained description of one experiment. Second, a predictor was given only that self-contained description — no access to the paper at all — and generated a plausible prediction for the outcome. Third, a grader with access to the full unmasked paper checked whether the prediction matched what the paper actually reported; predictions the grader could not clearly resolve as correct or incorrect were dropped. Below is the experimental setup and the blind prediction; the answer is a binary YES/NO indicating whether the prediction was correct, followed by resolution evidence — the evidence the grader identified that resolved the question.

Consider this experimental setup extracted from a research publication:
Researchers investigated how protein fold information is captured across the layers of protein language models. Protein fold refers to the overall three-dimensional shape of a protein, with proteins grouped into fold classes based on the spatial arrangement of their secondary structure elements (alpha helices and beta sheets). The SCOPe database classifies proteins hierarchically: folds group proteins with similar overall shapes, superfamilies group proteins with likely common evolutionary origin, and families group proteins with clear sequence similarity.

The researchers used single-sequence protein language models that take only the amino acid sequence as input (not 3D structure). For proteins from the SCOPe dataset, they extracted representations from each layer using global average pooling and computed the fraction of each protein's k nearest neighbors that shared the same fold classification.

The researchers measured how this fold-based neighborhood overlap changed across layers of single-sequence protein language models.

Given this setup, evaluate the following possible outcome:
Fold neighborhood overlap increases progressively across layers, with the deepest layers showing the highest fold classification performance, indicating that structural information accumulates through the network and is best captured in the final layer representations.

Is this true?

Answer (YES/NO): NO